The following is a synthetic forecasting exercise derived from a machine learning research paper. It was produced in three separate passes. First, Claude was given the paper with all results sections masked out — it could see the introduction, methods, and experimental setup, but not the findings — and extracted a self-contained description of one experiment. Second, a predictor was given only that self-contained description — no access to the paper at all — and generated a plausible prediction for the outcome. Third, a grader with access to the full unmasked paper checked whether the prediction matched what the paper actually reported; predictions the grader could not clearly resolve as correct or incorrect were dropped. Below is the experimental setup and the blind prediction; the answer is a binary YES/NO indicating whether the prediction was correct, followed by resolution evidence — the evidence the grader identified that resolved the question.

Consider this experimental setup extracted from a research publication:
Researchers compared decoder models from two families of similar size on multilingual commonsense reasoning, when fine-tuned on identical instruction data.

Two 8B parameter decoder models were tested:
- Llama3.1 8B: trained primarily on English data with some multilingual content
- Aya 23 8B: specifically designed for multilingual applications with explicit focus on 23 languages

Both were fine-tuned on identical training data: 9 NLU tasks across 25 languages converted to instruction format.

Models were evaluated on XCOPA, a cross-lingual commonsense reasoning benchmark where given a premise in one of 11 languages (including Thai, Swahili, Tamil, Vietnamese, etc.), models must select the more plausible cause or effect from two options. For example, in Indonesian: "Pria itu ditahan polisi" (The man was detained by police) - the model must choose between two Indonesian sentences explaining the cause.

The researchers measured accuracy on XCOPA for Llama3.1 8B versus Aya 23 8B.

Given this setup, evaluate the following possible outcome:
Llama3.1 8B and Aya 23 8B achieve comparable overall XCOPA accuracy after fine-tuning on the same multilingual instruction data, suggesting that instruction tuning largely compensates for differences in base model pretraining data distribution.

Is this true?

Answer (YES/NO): NO